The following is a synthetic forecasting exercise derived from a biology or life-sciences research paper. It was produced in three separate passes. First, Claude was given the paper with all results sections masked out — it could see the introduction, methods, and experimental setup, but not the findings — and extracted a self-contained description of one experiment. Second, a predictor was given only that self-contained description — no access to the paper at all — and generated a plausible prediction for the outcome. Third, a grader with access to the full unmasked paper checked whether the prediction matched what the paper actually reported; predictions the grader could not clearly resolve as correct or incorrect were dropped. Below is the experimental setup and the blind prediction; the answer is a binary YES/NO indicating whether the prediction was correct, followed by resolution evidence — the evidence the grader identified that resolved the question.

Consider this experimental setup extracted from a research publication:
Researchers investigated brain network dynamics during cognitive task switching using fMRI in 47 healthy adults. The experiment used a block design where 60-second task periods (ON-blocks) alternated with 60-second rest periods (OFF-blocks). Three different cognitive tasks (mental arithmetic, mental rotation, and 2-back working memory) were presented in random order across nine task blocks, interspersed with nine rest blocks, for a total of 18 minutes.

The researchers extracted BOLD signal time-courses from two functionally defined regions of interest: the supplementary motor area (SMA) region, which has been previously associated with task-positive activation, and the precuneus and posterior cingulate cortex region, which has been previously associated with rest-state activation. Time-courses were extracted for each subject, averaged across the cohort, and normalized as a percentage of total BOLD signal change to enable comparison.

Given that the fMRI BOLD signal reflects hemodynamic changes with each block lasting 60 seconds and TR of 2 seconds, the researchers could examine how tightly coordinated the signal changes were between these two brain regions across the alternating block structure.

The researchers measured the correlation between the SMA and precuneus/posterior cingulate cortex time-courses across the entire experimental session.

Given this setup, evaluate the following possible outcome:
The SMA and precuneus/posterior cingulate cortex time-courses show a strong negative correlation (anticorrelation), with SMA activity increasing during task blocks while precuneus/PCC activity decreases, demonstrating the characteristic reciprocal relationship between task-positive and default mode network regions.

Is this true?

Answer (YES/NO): NO